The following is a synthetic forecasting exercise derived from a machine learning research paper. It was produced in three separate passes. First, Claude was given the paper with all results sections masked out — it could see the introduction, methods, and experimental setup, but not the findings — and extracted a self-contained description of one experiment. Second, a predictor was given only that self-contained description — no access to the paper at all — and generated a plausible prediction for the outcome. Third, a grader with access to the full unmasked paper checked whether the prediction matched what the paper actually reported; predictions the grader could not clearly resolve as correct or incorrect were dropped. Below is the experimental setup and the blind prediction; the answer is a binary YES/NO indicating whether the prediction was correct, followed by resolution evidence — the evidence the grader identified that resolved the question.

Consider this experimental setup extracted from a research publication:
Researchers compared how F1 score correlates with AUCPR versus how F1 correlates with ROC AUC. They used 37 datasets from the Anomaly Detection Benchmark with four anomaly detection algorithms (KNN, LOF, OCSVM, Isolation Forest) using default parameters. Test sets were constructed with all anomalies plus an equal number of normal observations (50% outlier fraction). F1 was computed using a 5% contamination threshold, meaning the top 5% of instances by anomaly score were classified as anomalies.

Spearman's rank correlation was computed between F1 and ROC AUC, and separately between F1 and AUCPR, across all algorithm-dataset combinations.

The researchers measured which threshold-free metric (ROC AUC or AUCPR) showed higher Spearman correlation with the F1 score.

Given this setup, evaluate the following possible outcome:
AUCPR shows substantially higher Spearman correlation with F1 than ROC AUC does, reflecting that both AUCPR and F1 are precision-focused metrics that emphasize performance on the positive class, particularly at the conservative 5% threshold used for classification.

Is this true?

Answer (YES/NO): NO